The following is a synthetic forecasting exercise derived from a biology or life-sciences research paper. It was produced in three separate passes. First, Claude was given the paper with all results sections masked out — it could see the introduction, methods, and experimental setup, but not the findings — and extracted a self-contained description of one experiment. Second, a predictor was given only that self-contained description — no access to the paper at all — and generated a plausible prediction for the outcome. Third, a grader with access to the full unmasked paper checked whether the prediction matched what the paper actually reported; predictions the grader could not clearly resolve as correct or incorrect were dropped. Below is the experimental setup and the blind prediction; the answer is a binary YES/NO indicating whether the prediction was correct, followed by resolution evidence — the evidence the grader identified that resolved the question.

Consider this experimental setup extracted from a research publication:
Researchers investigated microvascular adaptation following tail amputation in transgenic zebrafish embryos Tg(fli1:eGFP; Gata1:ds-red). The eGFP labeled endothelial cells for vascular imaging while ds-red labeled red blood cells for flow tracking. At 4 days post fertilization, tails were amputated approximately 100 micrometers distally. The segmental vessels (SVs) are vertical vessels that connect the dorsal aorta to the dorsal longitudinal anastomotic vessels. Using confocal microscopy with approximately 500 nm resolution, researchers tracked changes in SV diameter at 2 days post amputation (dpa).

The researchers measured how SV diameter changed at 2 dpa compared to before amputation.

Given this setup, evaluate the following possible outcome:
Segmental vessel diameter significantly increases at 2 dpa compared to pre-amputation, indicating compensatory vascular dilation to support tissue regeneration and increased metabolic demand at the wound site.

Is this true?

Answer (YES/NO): YES